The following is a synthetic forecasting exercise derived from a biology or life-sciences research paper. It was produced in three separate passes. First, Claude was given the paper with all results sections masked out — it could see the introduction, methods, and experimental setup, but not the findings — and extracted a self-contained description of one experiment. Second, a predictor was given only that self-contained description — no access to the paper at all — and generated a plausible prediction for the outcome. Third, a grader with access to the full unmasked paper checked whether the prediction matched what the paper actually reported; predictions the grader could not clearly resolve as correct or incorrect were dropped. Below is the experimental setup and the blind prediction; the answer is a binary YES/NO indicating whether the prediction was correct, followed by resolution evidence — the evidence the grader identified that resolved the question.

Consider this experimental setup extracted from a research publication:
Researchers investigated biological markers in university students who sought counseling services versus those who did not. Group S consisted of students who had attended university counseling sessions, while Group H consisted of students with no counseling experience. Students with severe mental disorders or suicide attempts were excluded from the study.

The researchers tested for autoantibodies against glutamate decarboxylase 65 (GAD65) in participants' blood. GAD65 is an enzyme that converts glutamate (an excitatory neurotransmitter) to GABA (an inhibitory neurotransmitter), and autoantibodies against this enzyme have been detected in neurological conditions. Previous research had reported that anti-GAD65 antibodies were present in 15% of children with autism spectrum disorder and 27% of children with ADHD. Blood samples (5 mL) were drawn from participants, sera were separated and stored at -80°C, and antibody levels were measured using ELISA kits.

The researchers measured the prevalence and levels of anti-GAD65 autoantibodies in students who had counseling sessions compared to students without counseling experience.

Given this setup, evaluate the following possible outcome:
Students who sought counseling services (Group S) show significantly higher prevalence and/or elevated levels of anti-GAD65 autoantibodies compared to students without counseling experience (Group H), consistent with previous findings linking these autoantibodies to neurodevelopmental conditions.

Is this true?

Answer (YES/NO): NO